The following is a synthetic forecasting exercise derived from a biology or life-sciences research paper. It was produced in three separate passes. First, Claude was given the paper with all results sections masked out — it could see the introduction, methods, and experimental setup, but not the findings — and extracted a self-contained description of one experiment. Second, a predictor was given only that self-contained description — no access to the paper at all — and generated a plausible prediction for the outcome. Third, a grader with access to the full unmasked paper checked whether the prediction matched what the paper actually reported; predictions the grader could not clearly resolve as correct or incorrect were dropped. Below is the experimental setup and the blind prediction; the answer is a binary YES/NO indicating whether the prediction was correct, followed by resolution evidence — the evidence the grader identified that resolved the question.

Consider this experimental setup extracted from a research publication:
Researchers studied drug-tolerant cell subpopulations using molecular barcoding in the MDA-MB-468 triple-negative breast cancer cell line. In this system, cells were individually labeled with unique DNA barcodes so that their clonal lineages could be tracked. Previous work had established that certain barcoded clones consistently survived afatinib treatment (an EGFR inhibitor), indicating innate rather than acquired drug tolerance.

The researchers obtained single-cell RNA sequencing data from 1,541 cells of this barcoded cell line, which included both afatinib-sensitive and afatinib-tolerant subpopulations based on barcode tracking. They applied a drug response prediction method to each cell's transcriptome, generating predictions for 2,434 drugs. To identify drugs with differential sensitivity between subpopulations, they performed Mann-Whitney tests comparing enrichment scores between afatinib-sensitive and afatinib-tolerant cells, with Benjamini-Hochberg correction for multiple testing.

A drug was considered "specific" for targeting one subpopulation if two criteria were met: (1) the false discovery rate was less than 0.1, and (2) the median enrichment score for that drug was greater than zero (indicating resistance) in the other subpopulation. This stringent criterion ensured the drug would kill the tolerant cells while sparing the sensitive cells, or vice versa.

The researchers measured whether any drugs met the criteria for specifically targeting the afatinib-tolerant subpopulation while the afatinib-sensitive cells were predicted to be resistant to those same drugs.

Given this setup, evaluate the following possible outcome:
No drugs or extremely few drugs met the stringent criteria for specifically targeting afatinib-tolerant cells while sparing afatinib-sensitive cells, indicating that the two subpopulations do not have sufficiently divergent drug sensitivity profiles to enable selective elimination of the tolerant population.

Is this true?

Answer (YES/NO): NO